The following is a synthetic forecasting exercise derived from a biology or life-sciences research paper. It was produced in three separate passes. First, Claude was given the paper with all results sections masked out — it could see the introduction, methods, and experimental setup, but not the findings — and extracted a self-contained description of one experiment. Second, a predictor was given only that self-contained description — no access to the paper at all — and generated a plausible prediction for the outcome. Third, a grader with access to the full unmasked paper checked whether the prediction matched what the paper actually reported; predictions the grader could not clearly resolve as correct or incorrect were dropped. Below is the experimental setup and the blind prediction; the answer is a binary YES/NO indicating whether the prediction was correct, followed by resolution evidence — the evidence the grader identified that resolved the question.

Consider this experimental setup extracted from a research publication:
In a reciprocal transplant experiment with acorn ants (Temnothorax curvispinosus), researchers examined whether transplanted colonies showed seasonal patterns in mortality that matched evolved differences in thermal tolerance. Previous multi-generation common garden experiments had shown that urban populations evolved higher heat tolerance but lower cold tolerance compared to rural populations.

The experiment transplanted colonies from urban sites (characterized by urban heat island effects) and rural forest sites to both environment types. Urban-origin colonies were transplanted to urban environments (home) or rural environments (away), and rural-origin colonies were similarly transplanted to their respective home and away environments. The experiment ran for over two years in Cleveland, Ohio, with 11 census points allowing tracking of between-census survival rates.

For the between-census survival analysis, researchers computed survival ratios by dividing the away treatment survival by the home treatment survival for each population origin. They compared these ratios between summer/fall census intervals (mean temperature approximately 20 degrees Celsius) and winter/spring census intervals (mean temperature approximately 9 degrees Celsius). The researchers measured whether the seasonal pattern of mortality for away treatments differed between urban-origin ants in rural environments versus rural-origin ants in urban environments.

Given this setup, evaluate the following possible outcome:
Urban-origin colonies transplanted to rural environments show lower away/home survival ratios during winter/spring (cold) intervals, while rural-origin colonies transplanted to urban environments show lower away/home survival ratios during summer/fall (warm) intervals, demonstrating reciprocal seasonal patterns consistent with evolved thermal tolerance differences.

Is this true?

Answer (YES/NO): YES